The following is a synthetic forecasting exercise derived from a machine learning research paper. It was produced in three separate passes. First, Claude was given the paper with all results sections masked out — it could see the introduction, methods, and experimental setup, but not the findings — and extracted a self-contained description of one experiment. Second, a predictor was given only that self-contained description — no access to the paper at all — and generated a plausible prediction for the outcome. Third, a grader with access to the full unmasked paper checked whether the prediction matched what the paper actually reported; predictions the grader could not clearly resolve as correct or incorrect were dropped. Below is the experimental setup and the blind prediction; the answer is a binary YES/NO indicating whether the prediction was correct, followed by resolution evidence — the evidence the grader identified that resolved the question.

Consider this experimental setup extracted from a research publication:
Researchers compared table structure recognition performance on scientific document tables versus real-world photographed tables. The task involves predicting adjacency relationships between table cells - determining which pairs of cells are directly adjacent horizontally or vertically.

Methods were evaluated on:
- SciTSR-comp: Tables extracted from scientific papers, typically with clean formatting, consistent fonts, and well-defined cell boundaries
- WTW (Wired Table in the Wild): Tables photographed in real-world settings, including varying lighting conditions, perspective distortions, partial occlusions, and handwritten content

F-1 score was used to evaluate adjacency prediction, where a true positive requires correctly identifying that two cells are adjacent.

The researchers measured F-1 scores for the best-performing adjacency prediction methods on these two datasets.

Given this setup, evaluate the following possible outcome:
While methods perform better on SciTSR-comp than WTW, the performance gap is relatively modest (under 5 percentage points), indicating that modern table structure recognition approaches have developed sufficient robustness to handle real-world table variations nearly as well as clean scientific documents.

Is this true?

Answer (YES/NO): YES